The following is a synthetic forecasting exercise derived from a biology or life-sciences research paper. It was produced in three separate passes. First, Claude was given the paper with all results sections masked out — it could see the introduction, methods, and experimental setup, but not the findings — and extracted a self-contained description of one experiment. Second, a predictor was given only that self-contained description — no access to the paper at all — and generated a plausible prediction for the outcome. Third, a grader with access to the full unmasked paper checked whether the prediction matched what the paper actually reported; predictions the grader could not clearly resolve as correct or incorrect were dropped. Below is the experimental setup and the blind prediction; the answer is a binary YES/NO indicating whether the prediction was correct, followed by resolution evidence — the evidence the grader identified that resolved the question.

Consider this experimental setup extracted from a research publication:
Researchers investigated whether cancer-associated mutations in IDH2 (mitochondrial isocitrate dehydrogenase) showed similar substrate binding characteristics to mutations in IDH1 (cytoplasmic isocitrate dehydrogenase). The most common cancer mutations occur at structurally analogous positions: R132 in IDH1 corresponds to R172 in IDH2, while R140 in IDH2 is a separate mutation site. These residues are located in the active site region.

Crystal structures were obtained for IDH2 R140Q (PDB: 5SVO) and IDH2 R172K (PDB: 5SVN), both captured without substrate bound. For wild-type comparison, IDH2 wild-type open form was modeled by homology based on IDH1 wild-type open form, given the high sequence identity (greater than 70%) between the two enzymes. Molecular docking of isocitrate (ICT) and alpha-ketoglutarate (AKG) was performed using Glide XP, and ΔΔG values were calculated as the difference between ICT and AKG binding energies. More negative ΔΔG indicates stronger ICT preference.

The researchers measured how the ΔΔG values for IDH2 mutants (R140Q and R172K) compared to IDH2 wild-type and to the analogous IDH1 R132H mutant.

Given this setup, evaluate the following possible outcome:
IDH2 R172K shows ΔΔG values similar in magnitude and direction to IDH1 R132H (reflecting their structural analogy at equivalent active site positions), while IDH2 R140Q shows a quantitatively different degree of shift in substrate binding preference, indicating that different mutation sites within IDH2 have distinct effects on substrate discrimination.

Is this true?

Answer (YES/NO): NO